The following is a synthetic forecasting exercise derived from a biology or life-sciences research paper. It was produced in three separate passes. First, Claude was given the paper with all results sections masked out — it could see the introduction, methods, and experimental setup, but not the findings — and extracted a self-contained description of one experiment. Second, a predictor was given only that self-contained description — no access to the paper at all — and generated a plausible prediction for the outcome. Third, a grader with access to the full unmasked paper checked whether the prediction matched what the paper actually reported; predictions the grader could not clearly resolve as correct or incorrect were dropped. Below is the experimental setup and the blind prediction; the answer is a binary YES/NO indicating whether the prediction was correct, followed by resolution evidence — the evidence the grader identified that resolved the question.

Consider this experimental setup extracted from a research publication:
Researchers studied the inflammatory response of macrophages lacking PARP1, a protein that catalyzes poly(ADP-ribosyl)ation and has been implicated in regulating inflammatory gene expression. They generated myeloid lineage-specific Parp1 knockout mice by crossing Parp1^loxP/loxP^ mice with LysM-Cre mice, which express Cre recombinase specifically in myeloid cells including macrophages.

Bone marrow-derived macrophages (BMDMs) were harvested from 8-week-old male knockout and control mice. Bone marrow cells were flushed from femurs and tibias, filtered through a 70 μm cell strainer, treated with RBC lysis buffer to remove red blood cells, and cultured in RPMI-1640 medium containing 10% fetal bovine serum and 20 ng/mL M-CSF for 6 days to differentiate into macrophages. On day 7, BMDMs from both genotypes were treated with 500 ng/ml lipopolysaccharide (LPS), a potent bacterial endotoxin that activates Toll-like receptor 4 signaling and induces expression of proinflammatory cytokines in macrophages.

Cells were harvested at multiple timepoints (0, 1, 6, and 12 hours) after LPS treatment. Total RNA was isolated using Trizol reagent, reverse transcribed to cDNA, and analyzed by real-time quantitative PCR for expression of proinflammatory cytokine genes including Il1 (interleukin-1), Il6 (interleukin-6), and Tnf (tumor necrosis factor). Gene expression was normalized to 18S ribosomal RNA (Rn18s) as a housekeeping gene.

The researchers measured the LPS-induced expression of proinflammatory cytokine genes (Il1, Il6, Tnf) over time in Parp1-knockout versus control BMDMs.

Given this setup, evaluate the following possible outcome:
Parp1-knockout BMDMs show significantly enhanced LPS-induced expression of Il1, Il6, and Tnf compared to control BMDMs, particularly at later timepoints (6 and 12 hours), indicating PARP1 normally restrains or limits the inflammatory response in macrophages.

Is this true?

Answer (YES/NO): NO